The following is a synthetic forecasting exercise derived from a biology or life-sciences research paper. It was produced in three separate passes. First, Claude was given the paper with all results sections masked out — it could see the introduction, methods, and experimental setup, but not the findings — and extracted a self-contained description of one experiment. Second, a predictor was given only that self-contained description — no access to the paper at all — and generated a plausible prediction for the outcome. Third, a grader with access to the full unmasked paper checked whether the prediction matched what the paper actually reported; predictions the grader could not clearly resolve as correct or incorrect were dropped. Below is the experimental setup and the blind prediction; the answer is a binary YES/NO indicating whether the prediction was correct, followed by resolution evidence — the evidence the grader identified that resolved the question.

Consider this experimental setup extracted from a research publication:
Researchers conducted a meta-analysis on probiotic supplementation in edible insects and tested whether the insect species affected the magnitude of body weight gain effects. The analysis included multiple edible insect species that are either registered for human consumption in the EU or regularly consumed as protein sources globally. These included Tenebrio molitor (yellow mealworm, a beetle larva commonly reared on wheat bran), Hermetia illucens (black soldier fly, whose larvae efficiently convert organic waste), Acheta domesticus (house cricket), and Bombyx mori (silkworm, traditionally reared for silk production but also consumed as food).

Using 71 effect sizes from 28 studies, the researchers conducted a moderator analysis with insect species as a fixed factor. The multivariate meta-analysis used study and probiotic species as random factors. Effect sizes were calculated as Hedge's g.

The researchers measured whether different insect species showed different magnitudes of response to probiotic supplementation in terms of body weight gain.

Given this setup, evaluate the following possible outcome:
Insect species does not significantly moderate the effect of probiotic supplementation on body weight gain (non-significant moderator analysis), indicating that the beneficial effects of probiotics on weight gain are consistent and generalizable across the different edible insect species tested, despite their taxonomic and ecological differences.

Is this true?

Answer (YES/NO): YES